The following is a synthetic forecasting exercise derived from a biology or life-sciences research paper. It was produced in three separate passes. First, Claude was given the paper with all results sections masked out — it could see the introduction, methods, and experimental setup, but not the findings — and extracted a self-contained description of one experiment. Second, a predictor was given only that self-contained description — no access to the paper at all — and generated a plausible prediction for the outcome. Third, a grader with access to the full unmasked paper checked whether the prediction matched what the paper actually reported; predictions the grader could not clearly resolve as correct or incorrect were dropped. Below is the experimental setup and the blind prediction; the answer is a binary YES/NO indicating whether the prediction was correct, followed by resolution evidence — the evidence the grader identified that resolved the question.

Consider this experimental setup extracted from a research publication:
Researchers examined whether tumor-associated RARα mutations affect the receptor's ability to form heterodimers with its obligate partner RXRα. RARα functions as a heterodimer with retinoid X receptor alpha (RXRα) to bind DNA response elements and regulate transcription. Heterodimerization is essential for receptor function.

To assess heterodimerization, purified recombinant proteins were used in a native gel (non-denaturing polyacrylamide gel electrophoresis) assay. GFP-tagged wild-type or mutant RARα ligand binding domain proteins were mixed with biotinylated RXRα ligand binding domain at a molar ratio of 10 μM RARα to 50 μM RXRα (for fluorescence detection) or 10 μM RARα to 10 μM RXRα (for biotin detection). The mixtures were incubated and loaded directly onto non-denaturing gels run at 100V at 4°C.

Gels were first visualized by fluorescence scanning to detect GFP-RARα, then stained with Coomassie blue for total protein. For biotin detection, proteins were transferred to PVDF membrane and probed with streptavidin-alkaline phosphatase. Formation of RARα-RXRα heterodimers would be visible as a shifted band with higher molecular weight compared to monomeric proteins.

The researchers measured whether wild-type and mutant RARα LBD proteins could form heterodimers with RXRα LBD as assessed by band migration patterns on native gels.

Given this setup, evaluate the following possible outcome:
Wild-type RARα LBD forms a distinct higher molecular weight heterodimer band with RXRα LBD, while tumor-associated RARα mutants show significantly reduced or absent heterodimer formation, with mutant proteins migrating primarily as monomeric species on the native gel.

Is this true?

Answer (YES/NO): NO